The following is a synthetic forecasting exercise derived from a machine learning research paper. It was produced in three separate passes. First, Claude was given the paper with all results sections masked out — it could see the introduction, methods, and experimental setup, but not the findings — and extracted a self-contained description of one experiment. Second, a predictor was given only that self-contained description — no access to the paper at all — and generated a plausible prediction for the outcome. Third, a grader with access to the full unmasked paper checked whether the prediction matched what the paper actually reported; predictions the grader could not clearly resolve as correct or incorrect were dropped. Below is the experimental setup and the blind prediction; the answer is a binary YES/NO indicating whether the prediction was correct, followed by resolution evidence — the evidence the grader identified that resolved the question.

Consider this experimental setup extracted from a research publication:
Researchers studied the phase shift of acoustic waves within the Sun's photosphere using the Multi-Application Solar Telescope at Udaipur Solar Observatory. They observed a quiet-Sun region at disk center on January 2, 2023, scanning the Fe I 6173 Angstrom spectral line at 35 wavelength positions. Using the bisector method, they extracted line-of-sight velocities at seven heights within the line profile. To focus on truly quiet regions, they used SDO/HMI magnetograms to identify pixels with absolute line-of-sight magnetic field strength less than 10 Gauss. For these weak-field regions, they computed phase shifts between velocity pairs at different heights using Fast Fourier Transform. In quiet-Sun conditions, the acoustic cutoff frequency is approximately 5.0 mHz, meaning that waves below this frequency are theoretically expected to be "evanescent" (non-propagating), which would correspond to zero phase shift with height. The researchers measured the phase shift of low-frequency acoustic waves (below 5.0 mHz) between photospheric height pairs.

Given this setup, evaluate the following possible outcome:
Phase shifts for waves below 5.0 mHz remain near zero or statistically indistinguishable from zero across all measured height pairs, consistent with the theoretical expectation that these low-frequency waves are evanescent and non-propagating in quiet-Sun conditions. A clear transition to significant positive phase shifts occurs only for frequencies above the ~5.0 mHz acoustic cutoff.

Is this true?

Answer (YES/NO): NO